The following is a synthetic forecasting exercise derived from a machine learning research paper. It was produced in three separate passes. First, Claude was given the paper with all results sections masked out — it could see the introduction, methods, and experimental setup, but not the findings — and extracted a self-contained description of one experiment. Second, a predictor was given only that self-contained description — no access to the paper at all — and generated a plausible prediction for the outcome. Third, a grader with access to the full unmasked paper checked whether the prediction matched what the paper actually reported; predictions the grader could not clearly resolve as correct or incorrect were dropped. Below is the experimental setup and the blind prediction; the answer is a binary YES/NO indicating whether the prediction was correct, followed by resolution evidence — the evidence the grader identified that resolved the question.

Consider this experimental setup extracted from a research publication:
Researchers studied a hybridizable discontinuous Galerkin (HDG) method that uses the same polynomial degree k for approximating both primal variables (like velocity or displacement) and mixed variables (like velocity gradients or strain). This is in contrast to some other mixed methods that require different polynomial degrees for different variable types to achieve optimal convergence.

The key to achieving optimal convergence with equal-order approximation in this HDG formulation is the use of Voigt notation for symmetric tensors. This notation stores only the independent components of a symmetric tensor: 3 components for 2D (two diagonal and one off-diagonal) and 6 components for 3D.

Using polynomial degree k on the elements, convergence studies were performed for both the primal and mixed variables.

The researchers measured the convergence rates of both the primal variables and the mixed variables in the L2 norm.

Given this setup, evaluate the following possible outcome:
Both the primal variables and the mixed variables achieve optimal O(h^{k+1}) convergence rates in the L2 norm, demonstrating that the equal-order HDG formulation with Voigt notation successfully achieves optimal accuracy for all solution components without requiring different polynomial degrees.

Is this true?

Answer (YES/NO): YES